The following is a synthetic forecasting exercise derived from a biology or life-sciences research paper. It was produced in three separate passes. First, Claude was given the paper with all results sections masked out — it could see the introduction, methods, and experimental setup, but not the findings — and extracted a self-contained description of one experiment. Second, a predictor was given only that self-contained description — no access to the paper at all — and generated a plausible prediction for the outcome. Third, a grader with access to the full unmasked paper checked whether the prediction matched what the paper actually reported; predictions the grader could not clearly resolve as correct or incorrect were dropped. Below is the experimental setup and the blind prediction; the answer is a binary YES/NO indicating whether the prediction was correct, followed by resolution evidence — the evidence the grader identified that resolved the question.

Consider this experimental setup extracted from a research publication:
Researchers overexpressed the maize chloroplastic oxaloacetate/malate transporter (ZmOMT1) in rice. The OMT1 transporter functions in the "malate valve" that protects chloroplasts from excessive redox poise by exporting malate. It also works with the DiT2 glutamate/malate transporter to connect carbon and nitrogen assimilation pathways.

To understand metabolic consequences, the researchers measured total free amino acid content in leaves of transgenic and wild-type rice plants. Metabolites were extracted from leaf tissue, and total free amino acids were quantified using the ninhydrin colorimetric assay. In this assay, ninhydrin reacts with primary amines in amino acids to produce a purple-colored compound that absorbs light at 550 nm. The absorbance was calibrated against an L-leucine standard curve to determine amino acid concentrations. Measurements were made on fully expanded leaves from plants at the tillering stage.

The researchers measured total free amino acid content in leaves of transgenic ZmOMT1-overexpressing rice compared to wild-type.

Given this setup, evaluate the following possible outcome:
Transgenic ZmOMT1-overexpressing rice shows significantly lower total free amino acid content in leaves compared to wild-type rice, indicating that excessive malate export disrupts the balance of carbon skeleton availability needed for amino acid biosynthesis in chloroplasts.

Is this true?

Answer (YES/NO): YES